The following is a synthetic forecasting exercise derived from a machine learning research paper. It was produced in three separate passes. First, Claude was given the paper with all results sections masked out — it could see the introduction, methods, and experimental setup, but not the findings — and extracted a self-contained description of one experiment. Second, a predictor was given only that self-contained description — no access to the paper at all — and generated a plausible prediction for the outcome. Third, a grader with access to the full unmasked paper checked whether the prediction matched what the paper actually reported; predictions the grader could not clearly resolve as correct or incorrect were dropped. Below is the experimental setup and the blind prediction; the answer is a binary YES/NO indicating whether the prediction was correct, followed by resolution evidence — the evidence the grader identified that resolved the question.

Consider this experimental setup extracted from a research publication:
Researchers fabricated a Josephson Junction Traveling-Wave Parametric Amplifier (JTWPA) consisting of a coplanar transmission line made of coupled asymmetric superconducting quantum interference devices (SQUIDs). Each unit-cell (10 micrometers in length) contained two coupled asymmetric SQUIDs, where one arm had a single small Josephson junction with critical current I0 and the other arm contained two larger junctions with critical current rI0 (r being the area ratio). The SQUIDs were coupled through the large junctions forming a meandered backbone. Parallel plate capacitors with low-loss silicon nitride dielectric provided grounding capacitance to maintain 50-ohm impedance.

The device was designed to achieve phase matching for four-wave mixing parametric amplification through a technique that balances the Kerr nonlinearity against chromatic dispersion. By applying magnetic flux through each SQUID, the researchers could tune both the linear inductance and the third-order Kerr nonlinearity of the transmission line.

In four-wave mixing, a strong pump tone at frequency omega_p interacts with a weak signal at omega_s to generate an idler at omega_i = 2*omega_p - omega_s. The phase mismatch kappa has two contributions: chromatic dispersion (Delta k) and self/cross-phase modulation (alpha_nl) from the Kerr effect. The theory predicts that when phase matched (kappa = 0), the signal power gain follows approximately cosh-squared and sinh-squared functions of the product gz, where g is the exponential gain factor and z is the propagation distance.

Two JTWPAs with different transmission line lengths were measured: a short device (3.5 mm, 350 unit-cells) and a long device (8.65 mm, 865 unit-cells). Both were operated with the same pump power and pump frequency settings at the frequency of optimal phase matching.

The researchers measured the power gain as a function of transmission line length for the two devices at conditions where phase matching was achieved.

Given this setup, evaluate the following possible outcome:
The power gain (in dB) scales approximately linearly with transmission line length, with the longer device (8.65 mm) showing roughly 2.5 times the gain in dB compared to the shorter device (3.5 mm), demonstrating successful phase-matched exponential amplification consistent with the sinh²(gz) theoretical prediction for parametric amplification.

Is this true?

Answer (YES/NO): NO